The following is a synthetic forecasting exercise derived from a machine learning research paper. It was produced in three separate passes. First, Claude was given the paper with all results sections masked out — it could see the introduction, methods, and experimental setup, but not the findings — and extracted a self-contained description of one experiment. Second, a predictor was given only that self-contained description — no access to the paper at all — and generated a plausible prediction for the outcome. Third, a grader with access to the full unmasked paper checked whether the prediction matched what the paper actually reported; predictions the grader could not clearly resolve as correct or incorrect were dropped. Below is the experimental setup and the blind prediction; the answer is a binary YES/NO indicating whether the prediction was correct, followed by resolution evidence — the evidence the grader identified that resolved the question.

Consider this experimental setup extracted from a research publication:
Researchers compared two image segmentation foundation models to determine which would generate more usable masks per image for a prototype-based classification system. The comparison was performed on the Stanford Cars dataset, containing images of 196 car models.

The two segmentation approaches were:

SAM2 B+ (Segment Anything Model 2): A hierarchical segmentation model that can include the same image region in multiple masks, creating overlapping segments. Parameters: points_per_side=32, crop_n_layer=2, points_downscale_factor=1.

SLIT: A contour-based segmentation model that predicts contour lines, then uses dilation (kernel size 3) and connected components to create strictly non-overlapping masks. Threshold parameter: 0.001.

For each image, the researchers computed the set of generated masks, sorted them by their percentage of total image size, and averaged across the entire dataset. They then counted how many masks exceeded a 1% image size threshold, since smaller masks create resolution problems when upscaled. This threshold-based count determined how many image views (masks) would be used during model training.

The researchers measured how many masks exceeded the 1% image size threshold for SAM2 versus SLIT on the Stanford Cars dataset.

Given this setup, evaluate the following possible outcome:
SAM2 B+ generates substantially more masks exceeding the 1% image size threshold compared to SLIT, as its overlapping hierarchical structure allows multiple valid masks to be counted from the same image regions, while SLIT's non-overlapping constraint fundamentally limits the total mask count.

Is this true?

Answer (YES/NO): YES